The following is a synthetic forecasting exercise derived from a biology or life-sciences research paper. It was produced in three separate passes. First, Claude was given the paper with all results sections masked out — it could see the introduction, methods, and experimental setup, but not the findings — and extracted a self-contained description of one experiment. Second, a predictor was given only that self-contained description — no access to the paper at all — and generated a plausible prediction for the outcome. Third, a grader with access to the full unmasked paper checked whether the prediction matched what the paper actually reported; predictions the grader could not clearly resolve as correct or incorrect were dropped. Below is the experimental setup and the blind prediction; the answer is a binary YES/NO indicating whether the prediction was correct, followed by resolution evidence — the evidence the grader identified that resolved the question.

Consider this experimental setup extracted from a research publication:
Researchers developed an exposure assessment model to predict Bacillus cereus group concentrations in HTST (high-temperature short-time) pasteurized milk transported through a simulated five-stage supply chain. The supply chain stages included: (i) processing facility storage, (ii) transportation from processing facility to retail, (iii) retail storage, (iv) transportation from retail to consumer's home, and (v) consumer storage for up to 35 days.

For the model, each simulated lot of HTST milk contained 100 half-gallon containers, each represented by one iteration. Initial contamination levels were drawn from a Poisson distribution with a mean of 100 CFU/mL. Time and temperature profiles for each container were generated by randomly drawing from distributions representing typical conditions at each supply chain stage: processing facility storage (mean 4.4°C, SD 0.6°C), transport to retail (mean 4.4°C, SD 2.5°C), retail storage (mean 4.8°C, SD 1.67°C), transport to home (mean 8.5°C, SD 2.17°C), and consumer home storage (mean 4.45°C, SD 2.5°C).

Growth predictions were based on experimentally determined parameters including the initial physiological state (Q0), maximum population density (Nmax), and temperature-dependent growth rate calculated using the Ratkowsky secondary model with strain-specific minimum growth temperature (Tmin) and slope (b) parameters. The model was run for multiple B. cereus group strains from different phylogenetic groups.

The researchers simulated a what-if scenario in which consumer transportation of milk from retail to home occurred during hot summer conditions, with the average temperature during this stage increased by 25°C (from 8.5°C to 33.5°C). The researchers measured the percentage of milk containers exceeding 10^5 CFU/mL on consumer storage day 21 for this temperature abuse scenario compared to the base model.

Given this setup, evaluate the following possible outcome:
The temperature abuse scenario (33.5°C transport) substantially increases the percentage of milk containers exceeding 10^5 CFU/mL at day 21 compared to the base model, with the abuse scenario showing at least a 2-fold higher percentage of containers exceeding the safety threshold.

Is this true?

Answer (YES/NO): NO